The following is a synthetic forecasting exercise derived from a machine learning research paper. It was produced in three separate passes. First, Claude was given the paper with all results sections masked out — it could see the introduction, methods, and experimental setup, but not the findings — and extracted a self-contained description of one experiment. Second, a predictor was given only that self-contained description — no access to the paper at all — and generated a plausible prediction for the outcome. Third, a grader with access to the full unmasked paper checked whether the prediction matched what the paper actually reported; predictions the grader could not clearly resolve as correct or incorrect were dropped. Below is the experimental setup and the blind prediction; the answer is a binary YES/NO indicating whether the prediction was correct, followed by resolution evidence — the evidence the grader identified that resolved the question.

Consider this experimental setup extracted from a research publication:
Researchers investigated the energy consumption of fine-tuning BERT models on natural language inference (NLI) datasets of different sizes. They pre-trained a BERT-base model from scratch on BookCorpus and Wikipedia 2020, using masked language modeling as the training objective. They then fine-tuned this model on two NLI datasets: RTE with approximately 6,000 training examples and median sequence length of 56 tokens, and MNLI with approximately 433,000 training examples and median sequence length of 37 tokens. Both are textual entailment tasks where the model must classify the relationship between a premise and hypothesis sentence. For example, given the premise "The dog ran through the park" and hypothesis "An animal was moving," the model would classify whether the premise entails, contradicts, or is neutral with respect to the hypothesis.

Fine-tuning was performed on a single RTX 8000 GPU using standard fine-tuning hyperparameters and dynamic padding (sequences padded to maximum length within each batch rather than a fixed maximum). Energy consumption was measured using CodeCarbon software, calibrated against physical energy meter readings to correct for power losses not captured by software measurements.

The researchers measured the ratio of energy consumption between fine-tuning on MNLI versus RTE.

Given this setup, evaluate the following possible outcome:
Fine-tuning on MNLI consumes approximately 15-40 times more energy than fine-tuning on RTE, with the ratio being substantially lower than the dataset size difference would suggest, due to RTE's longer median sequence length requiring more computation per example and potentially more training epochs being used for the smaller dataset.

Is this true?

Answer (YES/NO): NO